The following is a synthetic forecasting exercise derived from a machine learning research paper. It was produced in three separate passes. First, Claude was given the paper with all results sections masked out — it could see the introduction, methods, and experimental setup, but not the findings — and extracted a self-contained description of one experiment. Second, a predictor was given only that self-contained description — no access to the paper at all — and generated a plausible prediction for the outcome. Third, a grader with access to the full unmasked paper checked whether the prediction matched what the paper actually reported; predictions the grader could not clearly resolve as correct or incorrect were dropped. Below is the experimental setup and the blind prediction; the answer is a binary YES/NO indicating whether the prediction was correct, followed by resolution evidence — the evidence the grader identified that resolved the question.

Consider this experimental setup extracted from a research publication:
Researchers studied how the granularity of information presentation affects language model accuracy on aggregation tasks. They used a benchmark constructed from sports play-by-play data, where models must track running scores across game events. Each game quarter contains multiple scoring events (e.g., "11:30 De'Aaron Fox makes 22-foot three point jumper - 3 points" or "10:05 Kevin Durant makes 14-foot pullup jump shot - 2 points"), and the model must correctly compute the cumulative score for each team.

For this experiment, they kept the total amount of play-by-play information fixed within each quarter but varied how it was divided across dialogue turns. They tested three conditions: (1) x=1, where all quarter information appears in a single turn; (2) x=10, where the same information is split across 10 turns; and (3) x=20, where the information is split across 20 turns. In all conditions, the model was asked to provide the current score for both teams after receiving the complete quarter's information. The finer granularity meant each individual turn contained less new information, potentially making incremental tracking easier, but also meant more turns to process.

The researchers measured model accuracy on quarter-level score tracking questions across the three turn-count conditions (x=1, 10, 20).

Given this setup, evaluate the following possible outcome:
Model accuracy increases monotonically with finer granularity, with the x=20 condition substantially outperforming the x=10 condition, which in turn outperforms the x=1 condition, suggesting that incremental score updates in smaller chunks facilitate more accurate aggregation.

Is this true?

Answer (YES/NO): NO